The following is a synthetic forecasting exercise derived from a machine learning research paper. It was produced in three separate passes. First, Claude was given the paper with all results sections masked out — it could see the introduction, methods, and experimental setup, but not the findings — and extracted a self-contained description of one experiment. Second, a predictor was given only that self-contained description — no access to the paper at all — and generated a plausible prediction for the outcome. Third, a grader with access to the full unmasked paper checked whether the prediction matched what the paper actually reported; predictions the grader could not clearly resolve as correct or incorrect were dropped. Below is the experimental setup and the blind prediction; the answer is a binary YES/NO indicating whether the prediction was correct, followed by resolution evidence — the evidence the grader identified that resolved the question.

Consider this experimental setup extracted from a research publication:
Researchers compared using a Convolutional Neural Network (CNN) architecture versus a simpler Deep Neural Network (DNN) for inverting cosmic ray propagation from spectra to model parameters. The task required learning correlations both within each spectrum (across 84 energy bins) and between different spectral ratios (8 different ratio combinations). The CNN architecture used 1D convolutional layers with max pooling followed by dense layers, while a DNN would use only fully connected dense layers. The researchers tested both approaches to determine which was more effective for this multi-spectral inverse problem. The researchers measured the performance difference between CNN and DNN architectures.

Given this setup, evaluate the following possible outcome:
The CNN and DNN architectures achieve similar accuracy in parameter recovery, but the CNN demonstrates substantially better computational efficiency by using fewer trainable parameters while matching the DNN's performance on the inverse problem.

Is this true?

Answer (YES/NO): NO